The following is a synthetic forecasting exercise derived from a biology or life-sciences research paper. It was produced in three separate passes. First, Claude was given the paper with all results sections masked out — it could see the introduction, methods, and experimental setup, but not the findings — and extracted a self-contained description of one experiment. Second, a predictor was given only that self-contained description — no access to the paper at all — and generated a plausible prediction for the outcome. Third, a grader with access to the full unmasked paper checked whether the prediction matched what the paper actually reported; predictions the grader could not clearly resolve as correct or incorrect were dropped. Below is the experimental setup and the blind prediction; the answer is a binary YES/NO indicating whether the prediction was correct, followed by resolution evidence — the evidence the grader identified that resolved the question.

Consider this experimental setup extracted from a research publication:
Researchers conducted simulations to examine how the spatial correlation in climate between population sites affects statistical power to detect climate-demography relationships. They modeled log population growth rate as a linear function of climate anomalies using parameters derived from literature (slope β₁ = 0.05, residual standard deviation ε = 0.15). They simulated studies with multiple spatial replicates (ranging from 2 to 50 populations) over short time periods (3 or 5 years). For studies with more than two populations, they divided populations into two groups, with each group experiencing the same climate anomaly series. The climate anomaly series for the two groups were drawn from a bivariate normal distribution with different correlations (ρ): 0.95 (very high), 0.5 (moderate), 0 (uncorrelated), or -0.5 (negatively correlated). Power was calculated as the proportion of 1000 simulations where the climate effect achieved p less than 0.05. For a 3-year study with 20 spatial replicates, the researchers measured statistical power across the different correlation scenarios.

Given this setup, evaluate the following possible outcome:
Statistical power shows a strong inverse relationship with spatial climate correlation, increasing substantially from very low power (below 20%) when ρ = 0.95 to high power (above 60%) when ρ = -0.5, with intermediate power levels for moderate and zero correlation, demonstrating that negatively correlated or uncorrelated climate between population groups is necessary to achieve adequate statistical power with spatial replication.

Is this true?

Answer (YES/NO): NO